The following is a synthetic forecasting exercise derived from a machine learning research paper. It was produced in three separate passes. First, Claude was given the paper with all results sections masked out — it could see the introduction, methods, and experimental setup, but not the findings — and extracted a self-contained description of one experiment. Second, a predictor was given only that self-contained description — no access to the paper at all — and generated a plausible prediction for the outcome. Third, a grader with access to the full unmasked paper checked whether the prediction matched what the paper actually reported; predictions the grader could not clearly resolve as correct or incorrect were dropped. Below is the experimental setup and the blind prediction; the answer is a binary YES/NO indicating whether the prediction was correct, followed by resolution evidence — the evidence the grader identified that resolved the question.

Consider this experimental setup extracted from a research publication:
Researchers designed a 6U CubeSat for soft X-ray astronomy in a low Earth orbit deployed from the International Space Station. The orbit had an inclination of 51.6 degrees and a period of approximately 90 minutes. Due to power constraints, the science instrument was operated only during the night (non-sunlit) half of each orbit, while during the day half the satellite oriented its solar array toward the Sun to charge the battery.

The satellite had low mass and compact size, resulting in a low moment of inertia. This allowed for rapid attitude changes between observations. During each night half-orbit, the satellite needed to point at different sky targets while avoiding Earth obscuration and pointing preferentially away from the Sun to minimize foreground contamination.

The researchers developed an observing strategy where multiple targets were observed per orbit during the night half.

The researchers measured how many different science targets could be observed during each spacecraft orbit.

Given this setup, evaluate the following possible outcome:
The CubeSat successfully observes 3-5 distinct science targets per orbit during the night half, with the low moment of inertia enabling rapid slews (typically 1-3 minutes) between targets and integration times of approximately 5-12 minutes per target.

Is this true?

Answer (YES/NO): NO